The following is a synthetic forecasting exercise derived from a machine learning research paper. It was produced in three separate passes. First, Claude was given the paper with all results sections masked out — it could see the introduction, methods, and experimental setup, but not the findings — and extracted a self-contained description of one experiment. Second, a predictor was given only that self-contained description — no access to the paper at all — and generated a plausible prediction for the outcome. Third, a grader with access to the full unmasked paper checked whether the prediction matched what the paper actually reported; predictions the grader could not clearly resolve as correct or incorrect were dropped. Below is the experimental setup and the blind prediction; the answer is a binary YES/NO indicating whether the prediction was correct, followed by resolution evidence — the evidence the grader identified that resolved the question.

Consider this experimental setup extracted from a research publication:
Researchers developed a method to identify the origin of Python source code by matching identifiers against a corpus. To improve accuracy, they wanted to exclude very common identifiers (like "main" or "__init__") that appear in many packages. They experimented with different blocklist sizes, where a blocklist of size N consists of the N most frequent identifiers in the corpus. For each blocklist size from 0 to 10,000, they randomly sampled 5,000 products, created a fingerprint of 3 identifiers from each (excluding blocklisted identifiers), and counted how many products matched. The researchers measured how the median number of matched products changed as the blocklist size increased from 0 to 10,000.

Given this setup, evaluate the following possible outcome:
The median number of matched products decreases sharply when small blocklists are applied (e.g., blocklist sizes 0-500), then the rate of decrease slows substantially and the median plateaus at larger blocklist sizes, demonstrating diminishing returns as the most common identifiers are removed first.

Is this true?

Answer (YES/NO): YES